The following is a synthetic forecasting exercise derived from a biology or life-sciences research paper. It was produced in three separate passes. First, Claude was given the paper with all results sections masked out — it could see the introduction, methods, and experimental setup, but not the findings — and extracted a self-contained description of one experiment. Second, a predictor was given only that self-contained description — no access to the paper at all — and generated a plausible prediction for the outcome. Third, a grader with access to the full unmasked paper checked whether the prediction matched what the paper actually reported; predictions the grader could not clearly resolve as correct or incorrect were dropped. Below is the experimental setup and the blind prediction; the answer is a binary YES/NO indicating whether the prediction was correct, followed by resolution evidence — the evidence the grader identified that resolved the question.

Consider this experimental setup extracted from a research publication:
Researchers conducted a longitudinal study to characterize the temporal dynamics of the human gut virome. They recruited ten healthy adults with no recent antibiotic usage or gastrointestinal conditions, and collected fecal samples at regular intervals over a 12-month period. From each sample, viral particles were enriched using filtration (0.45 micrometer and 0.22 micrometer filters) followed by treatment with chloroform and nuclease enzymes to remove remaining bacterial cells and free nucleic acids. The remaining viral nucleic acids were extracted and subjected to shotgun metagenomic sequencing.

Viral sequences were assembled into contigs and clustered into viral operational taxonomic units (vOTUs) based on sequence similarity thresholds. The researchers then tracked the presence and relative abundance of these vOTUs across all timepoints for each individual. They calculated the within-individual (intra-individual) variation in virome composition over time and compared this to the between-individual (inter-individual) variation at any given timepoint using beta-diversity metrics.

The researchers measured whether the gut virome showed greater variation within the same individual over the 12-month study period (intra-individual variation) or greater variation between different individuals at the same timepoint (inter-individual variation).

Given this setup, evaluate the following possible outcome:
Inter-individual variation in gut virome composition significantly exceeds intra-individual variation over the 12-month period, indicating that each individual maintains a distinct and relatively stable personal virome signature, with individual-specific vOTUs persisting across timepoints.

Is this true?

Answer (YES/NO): YES